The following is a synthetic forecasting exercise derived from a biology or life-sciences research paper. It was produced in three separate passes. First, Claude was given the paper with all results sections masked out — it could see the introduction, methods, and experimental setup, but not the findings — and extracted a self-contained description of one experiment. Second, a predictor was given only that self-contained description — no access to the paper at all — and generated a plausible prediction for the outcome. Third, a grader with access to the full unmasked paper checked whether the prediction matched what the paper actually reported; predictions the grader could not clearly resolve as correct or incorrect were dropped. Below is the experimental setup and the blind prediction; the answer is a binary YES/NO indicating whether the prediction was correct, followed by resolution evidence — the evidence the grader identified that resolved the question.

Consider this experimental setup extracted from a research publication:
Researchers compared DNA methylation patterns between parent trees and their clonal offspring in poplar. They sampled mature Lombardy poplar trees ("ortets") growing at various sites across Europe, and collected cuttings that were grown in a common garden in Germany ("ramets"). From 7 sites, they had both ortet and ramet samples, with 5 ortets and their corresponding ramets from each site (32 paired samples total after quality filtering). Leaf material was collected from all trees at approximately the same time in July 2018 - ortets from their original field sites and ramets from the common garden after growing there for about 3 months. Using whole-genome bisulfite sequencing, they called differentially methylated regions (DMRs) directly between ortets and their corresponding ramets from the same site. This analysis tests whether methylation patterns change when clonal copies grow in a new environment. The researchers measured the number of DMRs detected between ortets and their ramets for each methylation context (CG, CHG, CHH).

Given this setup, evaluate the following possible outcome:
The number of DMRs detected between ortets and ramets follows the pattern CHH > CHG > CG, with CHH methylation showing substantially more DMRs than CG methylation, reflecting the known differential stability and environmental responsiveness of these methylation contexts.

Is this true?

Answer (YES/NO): NO